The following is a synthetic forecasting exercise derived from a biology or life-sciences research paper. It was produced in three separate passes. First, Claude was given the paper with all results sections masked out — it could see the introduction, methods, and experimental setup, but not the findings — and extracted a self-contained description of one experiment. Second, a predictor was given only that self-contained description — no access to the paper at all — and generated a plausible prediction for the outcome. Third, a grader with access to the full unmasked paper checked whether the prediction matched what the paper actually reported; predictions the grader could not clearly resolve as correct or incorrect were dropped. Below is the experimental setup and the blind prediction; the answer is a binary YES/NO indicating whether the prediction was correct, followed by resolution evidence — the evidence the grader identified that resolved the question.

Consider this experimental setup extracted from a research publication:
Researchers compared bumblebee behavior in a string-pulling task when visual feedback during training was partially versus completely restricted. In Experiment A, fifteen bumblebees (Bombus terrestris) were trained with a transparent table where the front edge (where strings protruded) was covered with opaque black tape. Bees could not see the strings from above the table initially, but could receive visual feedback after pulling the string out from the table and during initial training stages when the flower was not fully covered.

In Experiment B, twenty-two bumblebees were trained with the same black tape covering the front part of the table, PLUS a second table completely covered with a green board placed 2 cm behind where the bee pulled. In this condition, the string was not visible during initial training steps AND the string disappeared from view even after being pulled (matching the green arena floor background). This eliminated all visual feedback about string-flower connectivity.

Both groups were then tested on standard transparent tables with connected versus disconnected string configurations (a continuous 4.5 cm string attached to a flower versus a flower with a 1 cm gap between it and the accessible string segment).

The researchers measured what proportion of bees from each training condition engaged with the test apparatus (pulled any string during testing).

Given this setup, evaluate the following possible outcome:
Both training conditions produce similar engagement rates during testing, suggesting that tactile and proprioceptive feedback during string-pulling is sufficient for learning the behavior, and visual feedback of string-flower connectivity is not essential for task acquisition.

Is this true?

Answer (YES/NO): NO